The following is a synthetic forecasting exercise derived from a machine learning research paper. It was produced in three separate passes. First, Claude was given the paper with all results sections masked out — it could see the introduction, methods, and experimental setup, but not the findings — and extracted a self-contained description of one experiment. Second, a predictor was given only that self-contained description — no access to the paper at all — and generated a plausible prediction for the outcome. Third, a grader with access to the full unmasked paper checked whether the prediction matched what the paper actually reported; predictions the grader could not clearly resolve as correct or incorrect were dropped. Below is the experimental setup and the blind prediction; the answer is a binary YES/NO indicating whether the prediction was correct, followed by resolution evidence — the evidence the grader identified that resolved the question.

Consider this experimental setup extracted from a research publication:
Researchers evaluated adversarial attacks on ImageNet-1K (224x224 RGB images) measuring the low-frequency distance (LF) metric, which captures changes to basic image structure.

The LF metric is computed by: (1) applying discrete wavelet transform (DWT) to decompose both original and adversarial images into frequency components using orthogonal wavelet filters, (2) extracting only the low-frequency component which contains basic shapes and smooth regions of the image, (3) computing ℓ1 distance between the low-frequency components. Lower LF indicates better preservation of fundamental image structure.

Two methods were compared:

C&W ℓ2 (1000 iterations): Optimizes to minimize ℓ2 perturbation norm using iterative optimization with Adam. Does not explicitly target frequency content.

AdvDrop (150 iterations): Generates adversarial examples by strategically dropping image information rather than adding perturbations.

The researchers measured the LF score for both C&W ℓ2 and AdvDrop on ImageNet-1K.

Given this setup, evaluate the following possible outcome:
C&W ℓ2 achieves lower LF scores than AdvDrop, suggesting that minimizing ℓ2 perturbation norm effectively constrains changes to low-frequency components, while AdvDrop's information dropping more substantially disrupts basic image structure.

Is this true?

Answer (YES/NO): YES